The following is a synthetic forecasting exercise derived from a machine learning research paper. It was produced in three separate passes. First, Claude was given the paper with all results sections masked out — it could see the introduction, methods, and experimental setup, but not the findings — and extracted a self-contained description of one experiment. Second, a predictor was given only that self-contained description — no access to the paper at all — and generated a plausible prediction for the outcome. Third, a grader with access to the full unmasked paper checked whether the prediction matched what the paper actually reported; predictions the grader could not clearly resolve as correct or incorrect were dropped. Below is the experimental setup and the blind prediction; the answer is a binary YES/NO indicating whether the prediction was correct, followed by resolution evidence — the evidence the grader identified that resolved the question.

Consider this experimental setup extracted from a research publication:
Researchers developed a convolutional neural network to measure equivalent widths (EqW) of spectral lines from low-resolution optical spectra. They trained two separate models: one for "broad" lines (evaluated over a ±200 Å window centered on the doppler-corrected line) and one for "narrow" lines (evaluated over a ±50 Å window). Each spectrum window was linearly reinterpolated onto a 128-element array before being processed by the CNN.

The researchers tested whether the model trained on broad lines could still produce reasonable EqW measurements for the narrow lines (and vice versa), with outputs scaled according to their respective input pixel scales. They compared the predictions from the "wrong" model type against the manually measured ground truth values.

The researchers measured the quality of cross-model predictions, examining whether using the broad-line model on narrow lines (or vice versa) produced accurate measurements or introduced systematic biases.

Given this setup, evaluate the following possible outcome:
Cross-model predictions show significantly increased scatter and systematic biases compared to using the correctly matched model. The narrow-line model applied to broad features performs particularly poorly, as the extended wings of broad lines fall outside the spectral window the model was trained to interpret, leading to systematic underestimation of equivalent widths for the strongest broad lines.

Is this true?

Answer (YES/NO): NO